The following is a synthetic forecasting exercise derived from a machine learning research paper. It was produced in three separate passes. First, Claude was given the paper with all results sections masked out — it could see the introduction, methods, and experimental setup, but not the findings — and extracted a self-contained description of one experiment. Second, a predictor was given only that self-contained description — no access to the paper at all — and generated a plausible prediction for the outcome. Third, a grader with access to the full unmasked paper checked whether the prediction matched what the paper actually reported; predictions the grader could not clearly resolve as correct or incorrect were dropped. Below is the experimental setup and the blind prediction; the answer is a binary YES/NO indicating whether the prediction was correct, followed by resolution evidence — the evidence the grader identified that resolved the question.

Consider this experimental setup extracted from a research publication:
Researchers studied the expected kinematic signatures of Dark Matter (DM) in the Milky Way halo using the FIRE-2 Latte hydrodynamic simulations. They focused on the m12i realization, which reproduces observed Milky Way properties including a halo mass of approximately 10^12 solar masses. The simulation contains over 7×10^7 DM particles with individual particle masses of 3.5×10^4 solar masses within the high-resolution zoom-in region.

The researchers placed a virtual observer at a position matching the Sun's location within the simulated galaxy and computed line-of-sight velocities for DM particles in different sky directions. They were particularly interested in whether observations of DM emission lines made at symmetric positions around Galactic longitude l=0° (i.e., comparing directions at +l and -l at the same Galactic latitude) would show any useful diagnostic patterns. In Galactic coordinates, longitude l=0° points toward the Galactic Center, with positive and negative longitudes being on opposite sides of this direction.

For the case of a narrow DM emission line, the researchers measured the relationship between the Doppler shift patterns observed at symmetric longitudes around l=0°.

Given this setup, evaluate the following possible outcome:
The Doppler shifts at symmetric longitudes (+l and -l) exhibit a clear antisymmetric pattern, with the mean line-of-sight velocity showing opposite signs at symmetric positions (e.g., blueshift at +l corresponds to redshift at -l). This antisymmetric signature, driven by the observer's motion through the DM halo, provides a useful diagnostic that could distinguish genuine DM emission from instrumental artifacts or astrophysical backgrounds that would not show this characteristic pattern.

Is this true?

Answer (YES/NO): YES